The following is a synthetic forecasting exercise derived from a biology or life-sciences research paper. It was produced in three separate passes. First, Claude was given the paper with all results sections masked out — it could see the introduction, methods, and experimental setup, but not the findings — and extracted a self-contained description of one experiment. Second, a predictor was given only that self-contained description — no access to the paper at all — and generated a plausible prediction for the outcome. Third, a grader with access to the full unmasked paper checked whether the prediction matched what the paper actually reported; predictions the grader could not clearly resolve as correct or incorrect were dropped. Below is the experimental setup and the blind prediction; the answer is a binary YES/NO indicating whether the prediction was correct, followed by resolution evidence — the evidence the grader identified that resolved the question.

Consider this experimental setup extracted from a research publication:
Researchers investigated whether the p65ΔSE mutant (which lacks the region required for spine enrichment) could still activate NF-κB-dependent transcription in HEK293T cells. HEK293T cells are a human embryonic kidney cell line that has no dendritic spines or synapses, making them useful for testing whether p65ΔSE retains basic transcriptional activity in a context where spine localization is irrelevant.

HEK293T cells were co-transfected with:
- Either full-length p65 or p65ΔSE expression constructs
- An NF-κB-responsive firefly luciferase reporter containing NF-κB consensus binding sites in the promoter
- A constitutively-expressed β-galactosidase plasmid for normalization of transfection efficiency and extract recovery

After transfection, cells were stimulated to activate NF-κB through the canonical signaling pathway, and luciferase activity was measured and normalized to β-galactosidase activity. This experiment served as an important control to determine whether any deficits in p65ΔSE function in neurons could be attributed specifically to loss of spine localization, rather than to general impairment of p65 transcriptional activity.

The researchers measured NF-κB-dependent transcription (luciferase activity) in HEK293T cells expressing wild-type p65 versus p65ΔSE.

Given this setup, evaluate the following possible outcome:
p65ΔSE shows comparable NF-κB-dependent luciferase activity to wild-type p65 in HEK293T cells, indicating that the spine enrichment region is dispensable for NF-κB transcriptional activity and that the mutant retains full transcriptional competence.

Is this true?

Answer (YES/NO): YES